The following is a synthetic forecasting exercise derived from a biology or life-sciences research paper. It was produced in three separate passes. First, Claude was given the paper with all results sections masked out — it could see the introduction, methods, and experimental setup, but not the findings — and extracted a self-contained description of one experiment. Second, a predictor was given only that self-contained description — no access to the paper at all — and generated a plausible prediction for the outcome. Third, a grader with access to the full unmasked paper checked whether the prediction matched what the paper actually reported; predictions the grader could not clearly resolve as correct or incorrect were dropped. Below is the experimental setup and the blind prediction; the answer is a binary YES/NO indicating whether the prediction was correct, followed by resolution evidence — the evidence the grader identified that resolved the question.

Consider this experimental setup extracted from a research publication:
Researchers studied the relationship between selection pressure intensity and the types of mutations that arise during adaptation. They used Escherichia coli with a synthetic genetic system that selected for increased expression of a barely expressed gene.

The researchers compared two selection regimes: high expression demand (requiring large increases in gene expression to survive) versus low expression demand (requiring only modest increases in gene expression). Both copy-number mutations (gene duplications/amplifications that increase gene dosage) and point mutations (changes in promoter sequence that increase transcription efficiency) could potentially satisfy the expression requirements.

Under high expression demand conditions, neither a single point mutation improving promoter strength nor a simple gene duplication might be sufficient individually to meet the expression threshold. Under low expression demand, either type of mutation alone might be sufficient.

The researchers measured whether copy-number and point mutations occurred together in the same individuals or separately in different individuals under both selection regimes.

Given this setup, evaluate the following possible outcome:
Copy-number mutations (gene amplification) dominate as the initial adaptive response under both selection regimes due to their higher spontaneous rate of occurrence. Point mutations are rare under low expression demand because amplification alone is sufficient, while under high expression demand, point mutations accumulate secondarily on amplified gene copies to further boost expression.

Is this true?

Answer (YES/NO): YES